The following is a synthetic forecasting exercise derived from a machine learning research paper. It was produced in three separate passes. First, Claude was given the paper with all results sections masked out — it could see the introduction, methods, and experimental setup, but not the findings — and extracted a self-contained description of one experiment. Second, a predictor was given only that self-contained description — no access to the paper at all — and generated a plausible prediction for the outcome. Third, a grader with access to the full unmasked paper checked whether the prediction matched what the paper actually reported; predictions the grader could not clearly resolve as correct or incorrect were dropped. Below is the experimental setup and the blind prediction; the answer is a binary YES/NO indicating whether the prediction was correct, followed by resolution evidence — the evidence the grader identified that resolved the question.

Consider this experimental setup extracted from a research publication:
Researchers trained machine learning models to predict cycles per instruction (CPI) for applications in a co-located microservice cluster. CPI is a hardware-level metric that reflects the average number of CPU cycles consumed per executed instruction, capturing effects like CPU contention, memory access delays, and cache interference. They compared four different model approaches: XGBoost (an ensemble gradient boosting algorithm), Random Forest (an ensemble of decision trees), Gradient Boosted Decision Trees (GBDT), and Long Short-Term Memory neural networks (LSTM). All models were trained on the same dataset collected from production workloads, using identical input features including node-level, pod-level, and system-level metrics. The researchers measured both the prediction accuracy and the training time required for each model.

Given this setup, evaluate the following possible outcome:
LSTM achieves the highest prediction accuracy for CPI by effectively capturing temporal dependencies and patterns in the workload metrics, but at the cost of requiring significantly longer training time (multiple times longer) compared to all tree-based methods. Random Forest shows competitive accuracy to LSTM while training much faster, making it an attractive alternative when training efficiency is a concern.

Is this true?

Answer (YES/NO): NO